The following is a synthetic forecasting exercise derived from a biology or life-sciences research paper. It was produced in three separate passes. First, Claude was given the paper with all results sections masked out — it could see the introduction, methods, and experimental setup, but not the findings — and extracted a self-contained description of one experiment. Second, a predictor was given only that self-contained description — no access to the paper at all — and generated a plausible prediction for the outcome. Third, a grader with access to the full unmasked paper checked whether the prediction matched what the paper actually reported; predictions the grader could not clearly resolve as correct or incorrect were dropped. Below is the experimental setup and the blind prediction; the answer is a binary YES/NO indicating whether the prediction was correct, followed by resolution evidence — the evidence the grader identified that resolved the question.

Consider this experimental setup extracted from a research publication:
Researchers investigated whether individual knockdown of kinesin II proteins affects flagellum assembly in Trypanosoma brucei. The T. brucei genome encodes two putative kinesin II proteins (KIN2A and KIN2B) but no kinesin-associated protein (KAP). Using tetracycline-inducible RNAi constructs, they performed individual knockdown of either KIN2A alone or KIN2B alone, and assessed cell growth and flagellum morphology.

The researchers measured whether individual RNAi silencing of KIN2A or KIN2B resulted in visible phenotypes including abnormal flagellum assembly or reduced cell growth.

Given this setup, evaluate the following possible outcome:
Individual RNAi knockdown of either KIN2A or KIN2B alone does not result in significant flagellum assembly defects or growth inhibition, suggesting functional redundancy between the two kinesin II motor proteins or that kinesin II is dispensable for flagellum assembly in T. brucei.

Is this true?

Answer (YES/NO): YES